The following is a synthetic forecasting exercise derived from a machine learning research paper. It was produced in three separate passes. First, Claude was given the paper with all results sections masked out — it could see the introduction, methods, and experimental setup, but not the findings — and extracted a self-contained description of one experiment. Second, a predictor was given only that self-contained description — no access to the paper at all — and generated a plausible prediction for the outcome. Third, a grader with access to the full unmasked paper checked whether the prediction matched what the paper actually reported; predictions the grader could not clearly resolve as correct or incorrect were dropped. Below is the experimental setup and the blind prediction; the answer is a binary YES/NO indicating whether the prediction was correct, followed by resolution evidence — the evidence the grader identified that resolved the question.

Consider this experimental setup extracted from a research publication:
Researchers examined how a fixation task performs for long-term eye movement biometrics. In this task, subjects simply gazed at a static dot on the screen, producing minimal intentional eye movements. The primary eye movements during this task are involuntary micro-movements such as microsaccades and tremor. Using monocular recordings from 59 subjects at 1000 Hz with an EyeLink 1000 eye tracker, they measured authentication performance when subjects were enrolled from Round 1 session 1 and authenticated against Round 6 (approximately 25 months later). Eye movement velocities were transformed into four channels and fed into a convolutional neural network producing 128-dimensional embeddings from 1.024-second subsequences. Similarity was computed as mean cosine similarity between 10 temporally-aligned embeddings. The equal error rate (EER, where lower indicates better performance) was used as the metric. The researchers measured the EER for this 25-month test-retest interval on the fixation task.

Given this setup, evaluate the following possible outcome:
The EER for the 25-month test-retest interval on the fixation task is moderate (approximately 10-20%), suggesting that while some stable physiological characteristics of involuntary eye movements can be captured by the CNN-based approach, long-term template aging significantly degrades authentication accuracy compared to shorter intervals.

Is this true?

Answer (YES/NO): NO